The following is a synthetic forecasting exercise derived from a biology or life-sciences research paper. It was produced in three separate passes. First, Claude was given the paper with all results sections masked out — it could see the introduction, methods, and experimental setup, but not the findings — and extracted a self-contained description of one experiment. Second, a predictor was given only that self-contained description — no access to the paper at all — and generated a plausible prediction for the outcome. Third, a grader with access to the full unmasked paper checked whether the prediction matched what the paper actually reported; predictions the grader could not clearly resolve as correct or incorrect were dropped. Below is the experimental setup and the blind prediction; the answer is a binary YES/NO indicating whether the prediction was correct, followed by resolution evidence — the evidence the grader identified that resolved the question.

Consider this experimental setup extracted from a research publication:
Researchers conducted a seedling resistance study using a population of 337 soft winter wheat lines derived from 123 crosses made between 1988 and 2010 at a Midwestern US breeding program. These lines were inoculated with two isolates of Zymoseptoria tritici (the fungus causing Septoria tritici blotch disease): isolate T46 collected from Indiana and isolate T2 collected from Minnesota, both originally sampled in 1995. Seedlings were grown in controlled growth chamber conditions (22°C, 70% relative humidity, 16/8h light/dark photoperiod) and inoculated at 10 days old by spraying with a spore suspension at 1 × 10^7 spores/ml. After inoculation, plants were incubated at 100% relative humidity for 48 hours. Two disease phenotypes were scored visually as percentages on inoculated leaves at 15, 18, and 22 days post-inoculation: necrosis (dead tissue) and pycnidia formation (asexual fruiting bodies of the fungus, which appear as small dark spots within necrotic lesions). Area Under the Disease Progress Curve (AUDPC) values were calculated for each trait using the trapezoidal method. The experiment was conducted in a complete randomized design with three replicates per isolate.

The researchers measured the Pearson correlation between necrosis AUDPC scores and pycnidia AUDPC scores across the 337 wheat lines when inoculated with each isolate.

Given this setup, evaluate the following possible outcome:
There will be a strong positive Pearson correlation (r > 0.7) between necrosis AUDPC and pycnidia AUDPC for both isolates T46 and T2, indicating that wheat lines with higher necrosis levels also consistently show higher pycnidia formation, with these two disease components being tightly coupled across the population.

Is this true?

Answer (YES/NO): NO